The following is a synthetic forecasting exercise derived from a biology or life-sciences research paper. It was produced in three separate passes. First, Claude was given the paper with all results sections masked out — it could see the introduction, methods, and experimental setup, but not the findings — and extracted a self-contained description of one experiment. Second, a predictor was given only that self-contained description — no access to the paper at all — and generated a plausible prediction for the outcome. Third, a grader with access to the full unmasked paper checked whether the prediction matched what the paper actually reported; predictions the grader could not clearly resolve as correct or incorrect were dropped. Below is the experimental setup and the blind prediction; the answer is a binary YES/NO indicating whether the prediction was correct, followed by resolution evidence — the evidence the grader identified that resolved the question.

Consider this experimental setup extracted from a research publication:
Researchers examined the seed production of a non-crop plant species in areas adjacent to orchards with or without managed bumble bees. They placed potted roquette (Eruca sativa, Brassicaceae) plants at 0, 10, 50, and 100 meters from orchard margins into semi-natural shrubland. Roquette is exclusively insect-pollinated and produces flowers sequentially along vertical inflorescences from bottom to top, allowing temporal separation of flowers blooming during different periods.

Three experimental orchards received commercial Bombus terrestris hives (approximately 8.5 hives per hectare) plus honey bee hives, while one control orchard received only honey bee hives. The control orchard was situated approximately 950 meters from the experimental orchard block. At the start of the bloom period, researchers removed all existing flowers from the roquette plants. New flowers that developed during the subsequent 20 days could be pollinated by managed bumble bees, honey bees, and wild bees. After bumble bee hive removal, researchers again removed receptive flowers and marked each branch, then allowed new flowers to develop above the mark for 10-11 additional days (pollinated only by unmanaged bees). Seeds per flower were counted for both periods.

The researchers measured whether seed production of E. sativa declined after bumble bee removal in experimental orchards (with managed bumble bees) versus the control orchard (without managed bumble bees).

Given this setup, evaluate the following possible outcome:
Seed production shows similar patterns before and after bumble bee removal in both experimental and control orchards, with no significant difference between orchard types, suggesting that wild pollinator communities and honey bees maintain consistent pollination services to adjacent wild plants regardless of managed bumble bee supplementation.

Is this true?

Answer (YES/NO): NO